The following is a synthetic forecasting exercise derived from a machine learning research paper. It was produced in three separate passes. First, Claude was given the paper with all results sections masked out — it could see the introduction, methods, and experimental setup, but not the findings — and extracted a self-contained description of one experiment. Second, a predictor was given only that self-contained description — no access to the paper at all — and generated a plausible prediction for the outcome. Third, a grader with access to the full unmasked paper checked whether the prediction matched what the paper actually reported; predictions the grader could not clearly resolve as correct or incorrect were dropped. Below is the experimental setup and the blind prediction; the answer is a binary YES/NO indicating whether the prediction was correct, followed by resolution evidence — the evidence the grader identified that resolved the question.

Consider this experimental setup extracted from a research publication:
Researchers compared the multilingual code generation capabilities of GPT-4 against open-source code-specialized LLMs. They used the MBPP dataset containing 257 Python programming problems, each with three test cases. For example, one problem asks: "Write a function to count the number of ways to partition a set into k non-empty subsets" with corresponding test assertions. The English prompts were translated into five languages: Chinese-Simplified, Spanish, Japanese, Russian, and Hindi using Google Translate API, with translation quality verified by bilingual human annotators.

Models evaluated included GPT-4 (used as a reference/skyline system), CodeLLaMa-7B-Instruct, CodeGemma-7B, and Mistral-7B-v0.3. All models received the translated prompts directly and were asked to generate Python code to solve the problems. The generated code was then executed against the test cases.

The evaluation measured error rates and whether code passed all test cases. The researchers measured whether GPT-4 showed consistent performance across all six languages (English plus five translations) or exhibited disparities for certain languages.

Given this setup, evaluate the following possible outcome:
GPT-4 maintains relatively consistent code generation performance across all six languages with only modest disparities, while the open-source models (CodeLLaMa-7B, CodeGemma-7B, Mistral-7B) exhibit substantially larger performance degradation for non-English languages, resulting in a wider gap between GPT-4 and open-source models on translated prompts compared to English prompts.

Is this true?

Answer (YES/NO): NO